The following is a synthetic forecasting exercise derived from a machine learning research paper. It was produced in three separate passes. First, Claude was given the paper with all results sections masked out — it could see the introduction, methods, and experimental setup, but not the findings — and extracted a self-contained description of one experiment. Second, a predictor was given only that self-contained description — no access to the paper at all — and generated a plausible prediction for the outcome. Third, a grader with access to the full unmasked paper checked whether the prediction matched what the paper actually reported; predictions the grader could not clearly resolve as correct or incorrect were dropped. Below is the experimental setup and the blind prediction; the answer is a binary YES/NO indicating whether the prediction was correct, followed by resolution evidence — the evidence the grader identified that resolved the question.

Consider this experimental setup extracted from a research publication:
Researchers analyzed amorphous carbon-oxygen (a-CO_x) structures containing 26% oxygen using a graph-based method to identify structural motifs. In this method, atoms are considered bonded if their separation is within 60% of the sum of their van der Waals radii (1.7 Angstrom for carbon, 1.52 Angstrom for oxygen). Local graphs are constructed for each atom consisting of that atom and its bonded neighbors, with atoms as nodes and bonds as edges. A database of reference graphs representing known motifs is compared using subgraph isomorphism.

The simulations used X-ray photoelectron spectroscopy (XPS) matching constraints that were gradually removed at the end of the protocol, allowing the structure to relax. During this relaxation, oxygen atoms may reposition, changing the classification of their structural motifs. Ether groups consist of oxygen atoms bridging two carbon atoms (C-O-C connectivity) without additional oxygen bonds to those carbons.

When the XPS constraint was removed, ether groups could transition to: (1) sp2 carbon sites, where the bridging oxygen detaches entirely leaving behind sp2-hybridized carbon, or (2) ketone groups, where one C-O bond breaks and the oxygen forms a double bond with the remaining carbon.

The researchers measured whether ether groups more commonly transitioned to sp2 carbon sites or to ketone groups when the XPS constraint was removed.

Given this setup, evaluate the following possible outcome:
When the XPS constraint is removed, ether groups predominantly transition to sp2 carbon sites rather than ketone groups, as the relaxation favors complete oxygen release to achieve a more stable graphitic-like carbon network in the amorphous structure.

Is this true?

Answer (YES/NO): YES